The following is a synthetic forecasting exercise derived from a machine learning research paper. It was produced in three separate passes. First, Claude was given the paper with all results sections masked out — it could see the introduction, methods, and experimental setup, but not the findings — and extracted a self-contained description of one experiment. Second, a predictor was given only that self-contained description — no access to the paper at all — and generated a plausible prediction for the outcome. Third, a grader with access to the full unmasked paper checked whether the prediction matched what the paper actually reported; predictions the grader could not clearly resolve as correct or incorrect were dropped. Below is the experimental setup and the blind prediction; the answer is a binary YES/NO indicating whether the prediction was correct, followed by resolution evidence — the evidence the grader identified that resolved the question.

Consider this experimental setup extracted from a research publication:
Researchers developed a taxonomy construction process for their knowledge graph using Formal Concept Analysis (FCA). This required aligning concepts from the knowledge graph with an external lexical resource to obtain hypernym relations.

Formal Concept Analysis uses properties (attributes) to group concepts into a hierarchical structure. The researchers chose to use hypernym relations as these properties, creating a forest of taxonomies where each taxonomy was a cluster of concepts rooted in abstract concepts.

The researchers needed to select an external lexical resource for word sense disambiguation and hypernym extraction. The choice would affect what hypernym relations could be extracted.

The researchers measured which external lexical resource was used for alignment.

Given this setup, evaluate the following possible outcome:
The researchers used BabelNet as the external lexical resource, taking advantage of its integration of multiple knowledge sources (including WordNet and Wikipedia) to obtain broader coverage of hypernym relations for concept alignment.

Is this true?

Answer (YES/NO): NO